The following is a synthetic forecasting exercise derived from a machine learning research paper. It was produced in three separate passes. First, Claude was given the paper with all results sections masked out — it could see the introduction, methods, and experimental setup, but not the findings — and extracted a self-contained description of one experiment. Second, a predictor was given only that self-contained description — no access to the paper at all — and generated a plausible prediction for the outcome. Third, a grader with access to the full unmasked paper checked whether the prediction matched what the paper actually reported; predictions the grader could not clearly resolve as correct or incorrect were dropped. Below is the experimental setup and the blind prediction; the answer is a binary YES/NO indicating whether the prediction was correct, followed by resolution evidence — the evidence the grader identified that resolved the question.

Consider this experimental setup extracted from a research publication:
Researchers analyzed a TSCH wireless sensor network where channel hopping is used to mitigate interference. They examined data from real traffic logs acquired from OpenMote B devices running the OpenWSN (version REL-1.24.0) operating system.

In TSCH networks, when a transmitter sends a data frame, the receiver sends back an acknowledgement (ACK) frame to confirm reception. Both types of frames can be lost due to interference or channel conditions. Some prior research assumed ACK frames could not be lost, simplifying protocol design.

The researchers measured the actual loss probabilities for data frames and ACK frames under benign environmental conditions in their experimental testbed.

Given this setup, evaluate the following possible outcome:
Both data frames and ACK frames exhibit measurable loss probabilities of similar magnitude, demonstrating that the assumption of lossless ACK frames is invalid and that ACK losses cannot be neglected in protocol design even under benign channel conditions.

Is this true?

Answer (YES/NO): YES